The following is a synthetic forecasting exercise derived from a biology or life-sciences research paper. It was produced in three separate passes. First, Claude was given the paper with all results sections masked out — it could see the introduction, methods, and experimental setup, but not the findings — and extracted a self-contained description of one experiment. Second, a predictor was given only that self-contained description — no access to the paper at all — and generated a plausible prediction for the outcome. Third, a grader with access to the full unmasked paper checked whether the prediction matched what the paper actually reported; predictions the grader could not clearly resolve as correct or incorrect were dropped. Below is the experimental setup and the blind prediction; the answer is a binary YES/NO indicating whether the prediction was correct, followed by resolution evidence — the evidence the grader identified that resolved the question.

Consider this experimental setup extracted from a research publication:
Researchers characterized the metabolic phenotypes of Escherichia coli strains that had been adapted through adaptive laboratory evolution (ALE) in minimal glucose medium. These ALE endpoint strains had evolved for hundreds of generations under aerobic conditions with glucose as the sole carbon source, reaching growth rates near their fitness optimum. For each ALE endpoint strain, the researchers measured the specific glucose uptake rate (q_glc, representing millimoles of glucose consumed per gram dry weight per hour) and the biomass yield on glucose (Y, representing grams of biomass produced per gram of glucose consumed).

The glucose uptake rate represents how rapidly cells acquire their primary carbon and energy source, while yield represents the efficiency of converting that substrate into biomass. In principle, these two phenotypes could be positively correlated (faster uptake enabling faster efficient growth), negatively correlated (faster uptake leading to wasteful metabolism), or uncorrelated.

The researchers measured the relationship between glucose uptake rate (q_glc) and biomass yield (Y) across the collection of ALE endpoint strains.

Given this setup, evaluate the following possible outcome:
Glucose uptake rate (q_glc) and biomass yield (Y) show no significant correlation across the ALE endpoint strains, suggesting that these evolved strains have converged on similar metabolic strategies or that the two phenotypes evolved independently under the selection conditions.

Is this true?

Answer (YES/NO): NO